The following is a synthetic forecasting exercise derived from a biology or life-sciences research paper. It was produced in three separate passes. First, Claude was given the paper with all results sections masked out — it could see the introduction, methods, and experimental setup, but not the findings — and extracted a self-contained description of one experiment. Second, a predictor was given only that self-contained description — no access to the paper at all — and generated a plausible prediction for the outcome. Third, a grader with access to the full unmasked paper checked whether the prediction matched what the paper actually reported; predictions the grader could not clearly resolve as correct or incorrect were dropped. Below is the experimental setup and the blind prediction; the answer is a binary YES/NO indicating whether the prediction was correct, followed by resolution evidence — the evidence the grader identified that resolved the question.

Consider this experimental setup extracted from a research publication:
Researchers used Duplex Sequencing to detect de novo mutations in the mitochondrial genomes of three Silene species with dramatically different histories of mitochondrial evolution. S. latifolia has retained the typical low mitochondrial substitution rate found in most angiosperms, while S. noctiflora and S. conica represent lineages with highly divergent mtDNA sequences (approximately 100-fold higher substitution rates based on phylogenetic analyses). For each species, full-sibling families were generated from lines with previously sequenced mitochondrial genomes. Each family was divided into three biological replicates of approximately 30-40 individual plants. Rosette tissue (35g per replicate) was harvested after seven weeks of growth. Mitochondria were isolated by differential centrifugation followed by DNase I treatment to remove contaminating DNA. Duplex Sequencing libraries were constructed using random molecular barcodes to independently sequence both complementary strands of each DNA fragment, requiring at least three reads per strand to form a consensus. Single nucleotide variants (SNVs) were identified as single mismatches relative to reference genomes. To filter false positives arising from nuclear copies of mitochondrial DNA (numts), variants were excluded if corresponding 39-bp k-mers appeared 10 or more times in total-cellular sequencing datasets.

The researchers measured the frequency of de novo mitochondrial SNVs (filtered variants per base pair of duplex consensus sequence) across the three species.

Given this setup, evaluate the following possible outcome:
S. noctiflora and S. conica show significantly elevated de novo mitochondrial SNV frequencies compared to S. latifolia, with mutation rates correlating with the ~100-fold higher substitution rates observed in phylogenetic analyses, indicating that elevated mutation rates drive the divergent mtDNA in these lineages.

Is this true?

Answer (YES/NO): NO